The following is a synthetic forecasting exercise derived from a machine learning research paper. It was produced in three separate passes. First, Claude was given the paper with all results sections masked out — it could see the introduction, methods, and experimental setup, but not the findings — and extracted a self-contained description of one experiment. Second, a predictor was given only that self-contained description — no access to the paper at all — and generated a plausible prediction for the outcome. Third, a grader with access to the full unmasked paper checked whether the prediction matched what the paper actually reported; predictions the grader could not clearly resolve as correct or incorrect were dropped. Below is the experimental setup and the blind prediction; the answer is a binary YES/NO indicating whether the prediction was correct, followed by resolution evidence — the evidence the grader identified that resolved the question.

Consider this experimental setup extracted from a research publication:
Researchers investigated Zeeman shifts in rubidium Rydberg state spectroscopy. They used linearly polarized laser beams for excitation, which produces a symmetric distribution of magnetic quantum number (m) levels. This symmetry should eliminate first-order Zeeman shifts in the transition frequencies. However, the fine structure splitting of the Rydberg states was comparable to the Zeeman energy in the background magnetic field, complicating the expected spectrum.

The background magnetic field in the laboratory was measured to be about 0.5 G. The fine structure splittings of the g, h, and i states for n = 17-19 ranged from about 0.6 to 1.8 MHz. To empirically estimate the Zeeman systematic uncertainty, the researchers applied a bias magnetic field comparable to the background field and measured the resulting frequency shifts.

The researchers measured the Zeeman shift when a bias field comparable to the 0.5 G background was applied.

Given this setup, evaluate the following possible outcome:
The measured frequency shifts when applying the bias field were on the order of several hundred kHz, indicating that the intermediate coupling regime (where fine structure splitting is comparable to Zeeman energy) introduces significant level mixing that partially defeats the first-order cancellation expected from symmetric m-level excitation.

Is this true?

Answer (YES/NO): NO